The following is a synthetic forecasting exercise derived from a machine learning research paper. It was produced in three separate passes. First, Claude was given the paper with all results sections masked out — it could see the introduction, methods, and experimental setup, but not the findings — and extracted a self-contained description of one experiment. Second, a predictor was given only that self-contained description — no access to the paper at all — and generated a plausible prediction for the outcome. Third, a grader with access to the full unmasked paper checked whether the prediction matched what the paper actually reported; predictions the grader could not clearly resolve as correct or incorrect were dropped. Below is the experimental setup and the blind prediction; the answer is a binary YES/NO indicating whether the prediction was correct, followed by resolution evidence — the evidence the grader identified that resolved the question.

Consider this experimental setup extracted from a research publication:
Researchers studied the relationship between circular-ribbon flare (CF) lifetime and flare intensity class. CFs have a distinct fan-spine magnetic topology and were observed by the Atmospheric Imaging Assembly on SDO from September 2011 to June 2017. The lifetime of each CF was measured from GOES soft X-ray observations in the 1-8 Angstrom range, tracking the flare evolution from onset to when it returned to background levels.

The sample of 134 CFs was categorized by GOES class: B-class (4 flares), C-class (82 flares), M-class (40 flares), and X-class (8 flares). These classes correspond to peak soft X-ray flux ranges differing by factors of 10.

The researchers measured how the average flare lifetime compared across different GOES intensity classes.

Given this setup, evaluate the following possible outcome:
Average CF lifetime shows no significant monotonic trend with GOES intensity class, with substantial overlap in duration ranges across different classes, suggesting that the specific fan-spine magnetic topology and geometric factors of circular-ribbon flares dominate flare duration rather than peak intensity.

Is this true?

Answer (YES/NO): NO